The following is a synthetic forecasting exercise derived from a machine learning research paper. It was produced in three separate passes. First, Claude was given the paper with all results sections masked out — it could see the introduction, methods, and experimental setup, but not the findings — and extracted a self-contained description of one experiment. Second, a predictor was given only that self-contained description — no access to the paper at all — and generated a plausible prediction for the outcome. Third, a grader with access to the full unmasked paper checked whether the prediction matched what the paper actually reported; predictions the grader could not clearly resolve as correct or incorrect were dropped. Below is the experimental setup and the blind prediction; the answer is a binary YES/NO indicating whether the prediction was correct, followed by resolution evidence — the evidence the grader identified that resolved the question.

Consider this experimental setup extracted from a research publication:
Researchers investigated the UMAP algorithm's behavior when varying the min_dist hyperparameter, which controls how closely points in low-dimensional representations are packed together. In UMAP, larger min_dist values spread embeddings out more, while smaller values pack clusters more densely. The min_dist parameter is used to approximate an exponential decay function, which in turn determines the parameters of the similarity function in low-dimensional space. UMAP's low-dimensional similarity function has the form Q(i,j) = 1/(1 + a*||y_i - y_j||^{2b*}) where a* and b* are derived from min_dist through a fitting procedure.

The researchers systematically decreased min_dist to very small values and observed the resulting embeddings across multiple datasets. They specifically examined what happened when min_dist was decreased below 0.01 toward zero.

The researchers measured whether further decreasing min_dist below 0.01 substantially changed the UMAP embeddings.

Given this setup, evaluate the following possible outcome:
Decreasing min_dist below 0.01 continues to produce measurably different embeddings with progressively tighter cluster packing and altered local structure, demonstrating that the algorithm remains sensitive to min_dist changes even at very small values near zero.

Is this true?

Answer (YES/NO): NO